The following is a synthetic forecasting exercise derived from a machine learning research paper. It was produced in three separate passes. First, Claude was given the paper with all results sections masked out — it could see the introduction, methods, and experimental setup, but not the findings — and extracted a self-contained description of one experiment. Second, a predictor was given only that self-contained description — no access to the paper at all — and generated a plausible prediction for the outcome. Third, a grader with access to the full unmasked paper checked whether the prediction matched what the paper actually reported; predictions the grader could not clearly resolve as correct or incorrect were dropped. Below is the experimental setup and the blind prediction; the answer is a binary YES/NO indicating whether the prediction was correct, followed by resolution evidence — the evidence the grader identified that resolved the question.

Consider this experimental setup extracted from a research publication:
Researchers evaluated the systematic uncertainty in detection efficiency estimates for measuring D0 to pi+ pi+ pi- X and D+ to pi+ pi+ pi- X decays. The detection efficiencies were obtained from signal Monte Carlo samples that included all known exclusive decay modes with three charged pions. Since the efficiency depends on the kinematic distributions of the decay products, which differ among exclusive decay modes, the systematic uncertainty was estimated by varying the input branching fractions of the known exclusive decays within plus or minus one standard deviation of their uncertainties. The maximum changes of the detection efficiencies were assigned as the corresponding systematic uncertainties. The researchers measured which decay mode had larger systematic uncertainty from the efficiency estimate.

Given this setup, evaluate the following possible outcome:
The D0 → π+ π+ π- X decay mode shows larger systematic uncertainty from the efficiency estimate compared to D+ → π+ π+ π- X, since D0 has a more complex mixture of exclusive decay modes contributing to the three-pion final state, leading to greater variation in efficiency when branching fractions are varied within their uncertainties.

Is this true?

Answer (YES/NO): NO